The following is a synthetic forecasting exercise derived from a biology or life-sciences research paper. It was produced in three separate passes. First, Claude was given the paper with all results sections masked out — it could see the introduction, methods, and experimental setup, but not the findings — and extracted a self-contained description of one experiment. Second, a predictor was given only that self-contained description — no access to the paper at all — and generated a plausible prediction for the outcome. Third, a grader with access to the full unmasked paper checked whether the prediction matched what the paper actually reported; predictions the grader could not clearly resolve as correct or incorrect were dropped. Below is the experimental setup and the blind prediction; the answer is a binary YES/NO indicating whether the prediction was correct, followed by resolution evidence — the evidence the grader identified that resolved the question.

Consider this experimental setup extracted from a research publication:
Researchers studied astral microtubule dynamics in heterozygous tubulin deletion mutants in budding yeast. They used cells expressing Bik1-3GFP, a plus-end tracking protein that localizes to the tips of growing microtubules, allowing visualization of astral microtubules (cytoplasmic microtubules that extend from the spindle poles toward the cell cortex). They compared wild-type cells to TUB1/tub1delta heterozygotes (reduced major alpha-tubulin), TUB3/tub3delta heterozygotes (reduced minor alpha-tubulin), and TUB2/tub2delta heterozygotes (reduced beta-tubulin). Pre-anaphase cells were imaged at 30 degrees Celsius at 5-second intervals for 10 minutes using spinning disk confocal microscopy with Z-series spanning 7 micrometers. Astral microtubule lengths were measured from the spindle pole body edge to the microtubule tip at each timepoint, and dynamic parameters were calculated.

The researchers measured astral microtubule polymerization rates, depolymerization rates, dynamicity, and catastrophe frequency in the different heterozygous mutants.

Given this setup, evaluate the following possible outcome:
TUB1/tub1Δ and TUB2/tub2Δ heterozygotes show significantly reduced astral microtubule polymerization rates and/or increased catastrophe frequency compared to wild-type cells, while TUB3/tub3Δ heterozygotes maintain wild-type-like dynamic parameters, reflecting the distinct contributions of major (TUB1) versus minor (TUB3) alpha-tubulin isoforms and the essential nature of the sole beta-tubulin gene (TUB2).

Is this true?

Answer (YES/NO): NO